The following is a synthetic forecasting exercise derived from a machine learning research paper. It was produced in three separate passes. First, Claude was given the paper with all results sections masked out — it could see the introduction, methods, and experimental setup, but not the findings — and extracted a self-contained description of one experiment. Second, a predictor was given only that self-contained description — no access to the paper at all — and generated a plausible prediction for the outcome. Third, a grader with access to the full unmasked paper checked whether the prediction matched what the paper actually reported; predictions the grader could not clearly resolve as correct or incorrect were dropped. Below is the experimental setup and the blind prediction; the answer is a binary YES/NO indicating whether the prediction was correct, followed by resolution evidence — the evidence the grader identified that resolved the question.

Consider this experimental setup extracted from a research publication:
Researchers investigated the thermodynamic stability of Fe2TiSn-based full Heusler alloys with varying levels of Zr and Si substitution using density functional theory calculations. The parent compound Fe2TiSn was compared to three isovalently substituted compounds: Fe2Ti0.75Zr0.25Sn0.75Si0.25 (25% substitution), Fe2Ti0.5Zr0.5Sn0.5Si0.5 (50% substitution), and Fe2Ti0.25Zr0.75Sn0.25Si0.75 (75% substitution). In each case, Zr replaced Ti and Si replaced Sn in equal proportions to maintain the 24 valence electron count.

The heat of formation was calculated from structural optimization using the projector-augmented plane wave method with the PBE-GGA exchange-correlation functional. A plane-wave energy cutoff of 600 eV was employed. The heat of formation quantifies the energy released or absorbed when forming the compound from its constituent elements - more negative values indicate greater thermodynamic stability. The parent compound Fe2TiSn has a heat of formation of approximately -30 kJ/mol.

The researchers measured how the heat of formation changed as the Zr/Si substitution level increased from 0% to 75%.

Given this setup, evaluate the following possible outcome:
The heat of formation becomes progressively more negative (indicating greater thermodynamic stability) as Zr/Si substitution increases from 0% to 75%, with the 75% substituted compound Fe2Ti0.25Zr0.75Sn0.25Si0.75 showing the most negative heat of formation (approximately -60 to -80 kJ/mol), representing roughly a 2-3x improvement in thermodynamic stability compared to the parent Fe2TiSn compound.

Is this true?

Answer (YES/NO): NO